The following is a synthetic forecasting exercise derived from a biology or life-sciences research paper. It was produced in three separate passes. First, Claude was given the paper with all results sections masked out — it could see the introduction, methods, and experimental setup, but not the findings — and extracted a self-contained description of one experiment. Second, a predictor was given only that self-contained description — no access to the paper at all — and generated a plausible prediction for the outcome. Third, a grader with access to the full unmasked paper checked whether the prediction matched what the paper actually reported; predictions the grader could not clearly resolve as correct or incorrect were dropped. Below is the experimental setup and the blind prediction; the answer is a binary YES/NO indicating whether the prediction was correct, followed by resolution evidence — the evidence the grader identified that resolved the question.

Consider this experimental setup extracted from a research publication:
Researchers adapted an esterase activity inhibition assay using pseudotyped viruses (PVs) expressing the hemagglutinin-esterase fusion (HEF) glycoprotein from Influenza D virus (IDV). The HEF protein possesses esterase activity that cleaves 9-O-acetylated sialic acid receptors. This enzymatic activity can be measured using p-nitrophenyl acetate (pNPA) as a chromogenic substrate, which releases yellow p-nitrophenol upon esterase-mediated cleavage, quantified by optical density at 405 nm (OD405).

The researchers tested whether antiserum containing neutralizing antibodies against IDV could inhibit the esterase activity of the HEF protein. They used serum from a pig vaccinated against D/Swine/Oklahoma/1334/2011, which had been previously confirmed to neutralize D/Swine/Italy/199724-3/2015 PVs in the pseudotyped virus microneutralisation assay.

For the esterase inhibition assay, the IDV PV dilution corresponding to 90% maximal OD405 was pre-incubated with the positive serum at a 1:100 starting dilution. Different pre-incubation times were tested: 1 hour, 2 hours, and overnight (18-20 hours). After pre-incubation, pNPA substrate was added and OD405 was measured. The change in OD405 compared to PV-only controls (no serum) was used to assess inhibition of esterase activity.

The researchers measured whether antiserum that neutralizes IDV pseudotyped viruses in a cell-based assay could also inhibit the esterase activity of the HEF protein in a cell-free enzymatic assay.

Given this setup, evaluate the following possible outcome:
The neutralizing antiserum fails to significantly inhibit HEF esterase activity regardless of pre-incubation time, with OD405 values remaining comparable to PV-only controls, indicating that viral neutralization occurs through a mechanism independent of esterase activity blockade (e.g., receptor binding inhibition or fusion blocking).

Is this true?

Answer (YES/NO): YES